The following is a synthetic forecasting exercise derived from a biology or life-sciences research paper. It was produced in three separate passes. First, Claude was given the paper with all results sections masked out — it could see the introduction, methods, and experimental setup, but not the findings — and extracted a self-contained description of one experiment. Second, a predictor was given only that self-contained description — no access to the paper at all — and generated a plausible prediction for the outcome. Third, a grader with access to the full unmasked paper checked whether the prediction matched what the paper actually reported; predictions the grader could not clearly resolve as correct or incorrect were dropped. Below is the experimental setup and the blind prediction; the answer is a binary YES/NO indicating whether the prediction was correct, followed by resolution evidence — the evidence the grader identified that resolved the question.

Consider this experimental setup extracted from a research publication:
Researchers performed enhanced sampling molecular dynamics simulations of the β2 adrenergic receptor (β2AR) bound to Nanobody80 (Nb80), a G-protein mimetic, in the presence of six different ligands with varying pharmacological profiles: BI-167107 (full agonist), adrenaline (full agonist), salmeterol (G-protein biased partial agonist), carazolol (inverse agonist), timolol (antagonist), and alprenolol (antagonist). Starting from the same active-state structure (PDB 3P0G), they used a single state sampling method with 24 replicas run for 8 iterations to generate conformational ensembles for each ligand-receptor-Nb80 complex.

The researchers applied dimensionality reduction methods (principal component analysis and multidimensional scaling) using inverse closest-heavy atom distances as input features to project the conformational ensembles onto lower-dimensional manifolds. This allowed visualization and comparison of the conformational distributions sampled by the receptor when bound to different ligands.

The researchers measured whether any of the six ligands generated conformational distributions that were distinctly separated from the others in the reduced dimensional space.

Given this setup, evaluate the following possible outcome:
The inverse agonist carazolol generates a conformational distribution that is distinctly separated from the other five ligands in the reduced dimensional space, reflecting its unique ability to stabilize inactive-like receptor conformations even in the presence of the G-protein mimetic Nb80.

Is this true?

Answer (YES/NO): NO